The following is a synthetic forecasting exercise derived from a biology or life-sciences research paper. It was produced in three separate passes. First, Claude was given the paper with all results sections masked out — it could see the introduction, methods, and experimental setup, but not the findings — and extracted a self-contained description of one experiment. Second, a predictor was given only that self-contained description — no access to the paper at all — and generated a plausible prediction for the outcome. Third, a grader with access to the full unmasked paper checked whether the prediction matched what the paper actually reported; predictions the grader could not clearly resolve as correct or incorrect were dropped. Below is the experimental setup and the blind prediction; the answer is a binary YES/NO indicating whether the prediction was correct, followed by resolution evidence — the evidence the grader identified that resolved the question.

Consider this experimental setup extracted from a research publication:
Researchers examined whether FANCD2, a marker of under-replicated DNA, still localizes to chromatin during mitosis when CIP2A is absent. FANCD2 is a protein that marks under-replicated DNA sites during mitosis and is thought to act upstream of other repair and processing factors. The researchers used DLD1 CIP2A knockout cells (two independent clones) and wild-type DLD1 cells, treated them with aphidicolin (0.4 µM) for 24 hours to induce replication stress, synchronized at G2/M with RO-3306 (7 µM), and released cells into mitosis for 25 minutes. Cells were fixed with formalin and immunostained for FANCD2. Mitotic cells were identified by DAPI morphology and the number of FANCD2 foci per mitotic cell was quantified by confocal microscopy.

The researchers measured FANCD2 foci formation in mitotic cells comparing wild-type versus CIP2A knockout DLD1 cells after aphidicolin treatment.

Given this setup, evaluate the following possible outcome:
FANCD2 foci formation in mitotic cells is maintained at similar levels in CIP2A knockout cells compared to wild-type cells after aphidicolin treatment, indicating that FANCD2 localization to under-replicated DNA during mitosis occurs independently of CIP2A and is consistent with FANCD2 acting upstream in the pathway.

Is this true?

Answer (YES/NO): YES